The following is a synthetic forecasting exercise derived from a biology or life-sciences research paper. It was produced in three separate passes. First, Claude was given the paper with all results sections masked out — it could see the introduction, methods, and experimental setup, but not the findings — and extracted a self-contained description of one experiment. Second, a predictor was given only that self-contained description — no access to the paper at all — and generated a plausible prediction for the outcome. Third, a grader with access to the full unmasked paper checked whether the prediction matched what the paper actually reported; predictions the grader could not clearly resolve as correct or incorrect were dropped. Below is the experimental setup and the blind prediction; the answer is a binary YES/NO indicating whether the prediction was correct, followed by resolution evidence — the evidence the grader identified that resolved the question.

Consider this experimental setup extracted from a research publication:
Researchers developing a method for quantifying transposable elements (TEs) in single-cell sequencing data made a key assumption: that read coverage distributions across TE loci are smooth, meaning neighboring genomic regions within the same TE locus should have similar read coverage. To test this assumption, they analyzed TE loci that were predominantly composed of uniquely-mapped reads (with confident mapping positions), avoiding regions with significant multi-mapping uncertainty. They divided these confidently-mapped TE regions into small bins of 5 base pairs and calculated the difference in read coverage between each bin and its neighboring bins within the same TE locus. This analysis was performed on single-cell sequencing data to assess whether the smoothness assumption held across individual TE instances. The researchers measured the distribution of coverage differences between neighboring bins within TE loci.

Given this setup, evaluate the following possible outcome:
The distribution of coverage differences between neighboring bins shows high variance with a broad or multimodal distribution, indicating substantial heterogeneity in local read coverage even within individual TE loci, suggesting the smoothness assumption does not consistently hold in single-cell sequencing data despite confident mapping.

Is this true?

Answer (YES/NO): NO